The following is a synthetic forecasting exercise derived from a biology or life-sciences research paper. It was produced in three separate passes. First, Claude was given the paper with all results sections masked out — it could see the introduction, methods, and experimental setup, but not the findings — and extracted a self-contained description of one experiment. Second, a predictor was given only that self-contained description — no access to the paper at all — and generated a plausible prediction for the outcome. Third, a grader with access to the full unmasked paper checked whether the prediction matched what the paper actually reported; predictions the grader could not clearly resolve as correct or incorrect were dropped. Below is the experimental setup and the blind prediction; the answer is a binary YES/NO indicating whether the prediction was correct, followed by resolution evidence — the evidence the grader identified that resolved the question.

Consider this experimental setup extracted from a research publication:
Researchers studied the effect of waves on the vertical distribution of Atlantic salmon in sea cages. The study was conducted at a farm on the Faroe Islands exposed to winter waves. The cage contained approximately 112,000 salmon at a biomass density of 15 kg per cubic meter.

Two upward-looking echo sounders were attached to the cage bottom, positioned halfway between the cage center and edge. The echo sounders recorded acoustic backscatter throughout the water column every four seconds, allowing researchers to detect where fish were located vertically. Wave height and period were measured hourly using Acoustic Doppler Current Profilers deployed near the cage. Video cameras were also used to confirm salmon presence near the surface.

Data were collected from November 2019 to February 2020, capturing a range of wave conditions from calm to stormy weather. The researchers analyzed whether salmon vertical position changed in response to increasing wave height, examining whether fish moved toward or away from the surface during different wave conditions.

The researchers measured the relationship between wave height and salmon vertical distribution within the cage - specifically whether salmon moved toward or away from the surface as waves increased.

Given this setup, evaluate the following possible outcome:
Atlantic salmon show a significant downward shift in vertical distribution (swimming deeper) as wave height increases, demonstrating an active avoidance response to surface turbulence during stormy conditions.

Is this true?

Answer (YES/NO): YES